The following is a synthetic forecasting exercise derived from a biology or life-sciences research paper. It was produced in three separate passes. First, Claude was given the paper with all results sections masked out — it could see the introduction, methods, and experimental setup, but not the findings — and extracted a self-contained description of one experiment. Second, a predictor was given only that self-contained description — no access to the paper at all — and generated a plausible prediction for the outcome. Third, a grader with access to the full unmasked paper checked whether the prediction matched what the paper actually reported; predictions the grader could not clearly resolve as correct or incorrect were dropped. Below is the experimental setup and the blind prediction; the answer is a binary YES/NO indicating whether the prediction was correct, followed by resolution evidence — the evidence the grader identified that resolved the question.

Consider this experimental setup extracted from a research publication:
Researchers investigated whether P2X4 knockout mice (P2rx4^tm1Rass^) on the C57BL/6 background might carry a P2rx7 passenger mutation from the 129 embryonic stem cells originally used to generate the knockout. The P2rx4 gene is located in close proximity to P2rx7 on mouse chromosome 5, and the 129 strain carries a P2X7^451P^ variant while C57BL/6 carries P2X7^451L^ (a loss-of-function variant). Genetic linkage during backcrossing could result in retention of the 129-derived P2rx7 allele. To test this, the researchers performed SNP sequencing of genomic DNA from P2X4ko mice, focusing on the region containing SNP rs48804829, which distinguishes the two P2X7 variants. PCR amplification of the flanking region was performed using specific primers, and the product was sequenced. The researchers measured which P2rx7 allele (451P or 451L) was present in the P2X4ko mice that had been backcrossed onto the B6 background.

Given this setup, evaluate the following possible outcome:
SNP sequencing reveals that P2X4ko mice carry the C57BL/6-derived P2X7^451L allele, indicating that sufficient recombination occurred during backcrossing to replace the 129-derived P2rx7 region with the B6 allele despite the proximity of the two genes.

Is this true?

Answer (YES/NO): NO